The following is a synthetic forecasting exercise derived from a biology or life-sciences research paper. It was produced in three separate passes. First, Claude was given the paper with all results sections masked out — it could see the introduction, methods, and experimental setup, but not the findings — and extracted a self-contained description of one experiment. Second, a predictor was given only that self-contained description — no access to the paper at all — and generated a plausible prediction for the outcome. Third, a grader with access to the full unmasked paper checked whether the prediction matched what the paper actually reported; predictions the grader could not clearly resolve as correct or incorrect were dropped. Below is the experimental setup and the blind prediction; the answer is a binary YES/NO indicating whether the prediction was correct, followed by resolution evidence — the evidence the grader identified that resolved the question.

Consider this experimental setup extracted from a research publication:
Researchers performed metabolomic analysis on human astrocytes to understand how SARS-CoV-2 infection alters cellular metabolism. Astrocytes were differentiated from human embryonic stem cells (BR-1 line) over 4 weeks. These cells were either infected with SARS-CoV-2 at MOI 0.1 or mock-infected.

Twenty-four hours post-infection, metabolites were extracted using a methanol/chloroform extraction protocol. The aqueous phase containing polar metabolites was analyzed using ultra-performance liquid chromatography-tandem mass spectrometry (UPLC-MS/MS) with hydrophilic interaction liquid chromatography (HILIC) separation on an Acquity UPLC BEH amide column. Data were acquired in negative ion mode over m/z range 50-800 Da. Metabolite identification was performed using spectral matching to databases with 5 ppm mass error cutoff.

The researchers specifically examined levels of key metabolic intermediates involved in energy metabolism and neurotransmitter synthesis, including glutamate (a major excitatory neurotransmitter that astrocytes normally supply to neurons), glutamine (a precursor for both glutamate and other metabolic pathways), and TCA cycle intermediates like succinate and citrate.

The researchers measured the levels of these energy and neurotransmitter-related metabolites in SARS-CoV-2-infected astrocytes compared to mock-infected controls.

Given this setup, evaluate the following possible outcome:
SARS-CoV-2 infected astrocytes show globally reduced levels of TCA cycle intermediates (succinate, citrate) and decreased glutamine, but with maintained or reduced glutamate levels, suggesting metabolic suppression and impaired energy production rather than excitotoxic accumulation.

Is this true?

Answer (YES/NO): NO